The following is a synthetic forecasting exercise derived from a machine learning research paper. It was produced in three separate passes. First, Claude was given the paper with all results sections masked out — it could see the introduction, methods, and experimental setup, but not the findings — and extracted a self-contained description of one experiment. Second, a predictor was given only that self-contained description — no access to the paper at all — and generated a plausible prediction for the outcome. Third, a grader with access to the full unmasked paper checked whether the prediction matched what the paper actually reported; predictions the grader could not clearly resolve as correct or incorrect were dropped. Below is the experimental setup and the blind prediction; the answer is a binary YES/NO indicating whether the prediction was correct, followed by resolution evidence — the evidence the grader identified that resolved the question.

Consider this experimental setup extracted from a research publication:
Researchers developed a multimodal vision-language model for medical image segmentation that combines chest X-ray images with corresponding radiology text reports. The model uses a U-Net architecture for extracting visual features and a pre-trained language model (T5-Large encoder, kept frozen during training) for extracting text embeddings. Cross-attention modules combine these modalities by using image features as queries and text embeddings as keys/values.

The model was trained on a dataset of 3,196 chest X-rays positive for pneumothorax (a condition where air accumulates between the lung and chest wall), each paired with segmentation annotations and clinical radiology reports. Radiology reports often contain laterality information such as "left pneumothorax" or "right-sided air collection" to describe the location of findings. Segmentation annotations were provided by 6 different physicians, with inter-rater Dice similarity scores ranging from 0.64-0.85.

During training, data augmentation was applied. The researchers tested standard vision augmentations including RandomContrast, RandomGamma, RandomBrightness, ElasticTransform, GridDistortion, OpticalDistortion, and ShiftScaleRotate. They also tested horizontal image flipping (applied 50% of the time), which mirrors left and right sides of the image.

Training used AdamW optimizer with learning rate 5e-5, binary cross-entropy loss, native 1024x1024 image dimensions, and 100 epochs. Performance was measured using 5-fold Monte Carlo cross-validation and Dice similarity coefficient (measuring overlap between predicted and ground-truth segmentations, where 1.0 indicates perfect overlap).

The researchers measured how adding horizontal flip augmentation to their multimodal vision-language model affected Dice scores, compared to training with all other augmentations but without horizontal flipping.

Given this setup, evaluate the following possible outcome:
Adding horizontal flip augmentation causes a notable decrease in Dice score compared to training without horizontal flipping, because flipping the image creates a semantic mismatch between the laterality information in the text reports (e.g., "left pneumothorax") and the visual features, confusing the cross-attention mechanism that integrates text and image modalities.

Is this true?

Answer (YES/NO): YES